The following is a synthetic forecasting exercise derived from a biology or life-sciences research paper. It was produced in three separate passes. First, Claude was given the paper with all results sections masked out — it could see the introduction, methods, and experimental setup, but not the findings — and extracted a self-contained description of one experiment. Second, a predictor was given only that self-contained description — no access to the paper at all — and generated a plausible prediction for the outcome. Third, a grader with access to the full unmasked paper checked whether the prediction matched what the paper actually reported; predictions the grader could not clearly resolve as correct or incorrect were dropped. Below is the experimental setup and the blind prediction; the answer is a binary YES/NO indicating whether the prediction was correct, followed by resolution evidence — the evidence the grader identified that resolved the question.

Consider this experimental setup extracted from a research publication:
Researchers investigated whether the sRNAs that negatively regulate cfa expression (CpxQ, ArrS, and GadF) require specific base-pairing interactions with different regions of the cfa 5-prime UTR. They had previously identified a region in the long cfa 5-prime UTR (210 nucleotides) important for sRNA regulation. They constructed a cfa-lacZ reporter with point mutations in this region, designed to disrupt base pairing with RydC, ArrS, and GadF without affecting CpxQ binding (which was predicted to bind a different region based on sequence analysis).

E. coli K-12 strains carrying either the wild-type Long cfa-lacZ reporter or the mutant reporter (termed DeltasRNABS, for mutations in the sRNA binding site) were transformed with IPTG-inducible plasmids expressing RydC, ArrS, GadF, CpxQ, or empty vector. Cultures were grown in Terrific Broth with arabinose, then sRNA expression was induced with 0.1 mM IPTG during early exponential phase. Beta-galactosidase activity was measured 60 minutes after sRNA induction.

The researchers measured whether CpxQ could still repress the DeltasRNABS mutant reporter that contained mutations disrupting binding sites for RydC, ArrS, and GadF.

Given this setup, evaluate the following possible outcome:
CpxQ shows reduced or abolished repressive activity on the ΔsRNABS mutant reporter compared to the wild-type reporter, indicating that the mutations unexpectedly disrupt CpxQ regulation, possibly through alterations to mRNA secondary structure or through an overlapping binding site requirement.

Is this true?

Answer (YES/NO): YES